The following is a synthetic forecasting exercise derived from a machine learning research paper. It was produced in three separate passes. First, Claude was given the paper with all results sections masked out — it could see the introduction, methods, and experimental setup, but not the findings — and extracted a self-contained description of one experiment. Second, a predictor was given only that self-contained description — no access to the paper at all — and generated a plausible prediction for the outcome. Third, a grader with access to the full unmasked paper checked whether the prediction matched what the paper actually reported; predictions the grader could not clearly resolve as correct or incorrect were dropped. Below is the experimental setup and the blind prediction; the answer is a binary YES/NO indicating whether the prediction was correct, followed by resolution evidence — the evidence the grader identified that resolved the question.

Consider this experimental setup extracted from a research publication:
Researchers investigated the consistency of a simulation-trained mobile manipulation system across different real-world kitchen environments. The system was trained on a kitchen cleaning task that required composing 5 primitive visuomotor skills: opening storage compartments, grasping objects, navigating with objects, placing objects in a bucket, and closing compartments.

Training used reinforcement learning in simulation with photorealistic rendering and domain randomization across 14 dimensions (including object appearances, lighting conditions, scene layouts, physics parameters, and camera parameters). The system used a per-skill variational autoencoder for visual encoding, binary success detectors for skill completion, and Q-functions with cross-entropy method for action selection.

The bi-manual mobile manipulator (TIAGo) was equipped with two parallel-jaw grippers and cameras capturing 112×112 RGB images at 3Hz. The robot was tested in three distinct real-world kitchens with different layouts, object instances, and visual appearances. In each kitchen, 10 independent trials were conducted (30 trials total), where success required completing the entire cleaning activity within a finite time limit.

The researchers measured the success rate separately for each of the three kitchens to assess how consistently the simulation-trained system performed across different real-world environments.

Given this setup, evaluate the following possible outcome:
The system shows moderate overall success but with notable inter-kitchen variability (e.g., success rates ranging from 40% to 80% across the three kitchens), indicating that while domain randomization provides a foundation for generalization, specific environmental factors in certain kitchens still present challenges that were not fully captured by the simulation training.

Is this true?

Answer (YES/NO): NO